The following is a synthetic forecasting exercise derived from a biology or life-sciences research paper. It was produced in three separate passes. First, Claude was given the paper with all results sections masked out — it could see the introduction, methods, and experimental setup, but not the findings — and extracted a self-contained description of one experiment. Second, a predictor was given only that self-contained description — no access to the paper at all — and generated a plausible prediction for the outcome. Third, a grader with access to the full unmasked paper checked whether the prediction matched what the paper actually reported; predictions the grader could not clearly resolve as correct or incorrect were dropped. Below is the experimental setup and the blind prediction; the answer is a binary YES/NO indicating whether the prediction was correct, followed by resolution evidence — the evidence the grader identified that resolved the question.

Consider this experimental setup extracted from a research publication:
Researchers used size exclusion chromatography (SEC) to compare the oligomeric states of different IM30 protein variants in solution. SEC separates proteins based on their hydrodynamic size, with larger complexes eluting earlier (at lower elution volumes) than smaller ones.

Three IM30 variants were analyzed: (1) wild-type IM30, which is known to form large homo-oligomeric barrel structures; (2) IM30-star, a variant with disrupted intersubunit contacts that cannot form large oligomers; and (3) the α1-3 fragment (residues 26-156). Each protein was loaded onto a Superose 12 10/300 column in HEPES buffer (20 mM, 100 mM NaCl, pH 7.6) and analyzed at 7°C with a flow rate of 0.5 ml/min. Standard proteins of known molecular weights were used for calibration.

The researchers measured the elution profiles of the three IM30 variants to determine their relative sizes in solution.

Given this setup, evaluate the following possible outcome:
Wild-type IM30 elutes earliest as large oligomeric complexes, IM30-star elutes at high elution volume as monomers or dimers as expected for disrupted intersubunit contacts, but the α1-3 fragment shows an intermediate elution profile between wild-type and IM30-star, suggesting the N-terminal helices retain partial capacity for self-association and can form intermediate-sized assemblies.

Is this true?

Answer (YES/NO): NO